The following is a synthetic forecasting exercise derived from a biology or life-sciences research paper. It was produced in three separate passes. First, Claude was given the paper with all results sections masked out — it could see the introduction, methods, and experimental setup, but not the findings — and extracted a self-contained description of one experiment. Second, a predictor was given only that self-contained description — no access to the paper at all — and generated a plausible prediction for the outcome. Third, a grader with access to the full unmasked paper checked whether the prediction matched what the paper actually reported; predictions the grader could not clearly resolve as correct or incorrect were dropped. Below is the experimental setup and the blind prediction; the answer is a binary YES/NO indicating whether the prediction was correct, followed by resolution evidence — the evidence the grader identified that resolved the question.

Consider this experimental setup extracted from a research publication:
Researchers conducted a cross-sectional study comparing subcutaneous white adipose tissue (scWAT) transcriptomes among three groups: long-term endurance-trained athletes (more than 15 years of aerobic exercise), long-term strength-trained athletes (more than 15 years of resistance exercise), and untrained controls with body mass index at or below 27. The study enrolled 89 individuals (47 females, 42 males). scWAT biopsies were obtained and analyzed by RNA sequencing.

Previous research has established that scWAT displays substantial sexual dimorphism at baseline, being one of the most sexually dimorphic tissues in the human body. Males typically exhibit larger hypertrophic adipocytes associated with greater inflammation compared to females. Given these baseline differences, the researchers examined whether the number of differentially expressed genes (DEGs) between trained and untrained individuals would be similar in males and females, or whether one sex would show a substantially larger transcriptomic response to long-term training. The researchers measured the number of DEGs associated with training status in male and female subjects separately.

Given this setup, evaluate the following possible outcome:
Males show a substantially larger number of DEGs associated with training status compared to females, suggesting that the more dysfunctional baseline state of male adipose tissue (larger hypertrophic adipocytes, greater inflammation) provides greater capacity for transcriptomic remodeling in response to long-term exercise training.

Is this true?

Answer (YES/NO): NO